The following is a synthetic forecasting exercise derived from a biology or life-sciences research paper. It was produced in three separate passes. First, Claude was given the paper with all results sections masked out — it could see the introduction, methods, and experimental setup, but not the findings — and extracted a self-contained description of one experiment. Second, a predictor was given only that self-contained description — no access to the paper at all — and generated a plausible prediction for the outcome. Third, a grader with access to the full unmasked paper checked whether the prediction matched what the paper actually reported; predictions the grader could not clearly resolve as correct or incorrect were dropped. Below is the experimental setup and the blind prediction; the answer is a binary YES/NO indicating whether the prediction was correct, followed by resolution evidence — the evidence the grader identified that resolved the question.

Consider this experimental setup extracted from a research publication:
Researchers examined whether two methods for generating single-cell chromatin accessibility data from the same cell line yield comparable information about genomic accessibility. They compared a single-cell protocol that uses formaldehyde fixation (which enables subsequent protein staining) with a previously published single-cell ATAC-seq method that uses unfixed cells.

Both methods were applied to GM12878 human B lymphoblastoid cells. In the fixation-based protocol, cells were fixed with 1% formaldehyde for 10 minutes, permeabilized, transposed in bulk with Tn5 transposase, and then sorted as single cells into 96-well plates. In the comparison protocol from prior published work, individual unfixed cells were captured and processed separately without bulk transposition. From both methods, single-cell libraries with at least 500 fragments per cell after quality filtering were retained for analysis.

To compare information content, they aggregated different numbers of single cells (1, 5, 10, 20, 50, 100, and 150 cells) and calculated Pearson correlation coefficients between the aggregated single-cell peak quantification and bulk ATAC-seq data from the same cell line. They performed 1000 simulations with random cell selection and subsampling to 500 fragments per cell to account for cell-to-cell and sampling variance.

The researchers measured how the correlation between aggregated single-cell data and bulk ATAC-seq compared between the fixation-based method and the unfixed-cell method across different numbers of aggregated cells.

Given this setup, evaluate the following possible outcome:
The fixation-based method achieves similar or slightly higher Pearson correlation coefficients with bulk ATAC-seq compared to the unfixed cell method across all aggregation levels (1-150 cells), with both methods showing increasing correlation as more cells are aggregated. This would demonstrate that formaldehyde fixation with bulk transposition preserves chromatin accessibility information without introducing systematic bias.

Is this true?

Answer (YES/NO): YES